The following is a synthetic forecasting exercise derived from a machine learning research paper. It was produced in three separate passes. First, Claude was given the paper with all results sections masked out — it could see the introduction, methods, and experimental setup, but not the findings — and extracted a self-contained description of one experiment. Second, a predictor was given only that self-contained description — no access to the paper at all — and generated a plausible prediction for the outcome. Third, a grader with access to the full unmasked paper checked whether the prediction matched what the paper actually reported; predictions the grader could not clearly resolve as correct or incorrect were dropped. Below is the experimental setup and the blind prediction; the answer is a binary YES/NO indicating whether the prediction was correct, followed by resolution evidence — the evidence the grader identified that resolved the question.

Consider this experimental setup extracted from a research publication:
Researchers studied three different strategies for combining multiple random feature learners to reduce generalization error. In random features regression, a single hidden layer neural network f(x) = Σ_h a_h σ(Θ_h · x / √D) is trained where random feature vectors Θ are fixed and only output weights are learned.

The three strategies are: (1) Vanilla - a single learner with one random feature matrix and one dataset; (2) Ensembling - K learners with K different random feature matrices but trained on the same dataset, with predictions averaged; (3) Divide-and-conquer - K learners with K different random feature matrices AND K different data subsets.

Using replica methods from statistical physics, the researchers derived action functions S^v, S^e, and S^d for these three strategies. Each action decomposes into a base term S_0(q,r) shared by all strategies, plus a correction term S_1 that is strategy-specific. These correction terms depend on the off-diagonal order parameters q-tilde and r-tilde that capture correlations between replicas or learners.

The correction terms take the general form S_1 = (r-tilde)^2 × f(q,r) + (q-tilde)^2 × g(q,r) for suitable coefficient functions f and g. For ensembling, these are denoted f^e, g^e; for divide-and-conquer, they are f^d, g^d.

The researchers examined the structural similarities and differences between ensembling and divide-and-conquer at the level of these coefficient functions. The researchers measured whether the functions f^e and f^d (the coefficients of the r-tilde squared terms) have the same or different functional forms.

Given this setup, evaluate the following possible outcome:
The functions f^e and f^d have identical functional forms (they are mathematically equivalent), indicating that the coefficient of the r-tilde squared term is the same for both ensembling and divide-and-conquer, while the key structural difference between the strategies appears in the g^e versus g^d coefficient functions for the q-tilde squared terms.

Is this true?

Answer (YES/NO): NO